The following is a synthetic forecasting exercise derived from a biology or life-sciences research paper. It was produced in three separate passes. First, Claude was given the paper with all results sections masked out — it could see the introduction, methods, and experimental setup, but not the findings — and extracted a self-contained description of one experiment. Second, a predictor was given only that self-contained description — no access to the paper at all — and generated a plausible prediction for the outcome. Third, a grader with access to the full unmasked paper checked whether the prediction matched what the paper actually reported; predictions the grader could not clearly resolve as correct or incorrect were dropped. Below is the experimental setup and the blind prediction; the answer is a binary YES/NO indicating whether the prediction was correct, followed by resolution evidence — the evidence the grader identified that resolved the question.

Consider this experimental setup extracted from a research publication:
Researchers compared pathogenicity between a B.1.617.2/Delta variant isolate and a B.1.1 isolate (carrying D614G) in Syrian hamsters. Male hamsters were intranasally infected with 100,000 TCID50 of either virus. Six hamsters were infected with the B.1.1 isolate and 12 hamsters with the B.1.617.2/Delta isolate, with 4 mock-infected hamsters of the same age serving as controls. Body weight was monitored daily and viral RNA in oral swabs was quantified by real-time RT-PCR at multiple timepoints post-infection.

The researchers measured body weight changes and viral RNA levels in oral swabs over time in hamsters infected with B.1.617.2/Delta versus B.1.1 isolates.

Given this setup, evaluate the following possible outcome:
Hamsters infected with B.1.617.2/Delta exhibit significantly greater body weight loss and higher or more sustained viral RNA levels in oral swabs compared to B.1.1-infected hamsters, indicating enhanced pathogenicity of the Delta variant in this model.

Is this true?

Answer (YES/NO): NO